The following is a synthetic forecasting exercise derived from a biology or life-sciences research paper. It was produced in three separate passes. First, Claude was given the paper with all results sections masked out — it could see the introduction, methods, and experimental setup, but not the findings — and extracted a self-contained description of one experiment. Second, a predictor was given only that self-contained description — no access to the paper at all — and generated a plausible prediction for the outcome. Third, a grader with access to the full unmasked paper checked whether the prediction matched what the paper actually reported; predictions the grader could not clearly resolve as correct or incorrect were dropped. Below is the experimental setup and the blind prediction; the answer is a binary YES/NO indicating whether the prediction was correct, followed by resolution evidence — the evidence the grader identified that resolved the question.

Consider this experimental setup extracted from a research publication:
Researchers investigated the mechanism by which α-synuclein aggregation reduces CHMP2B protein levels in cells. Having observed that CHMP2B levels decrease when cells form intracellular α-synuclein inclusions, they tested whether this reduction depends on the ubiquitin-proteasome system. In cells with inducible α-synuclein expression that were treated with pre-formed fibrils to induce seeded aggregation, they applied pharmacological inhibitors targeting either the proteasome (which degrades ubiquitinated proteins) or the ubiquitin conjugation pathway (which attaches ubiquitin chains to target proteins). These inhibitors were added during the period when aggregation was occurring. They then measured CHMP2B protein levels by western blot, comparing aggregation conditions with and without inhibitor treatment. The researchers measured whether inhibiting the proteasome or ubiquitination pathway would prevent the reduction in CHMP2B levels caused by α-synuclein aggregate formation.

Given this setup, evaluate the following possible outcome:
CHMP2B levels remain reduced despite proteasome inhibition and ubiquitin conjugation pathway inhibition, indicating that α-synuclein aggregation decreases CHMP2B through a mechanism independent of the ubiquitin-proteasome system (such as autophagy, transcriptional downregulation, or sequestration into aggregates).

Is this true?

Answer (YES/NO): NO